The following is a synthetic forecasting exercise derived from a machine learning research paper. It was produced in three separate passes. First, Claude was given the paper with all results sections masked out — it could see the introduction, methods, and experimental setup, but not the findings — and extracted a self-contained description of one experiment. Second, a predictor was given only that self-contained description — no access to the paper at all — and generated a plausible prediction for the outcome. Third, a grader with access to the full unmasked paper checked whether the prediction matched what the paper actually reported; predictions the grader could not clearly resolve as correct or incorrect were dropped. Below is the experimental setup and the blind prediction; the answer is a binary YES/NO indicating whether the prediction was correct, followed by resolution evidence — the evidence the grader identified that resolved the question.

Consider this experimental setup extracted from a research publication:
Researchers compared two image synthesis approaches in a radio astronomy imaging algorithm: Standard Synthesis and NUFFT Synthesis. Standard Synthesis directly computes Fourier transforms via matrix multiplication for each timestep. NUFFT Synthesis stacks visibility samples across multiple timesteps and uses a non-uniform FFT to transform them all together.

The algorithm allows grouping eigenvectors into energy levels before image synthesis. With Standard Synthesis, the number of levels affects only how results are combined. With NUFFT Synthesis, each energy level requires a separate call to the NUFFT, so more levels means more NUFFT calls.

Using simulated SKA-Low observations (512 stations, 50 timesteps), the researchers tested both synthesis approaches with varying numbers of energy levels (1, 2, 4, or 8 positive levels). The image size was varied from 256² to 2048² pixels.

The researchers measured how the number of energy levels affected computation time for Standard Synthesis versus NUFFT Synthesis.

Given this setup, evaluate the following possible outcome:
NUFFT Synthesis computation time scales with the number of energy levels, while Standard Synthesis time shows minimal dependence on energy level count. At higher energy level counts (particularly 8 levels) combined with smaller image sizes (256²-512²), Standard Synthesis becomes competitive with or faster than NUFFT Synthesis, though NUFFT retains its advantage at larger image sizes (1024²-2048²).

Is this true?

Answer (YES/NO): YES